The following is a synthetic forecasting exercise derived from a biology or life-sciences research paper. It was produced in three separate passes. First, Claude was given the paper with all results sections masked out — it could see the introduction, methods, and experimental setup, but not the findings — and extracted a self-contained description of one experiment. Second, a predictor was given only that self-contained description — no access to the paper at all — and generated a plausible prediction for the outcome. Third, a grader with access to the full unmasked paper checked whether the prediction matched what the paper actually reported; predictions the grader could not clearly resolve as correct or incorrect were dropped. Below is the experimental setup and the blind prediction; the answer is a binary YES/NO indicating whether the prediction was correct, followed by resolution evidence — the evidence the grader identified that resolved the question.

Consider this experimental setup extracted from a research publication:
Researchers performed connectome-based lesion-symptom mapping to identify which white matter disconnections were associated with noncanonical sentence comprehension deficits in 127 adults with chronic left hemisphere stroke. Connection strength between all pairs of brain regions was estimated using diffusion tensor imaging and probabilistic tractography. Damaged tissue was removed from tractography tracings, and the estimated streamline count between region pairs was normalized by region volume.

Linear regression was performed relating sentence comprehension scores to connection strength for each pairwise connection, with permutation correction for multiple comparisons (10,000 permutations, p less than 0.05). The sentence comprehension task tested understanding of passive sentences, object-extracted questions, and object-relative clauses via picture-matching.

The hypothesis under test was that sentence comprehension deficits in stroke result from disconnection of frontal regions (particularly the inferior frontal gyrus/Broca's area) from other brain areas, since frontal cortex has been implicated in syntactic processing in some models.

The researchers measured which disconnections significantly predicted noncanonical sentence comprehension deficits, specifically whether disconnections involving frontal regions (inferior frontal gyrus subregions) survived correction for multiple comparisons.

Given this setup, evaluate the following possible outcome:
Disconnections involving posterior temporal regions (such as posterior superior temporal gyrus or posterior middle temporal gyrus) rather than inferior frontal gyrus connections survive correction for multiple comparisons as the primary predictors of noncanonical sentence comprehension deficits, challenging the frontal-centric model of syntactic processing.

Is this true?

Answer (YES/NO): NO